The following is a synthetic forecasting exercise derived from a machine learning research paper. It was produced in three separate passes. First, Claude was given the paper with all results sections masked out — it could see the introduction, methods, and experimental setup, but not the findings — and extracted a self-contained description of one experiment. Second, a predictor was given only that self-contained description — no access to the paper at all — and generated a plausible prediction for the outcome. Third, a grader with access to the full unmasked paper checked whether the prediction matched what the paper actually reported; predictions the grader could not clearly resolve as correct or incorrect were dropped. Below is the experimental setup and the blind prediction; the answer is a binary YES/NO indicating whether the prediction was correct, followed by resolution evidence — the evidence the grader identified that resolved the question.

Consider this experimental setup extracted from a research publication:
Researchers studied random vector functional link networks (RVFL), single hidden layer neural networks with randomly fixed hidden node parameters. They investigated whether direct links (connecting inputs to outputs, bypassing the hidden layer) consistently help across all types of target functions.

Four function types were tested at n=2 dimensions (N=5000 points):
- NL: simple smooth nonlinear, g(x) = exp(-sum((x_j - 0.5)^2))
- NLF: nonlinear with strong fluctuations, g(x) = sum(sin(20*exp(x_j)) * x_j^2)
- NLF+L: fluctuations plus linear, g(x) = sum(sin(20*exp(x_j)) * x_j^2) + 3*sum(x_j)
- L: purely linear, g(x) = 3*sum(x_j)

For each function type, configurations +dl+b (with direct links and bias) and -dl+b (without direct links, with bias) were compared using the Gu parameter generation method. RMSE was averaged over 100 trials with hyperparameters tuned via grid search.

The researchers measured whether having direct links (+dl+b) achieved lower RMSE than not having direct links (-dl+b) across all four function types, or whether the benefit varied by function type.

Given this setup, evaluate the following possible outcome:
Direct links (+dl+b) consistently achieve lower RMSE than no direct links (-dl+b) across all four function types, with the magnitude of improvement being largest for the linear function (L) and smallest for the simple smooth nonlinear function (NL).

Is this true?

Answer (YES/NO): NO